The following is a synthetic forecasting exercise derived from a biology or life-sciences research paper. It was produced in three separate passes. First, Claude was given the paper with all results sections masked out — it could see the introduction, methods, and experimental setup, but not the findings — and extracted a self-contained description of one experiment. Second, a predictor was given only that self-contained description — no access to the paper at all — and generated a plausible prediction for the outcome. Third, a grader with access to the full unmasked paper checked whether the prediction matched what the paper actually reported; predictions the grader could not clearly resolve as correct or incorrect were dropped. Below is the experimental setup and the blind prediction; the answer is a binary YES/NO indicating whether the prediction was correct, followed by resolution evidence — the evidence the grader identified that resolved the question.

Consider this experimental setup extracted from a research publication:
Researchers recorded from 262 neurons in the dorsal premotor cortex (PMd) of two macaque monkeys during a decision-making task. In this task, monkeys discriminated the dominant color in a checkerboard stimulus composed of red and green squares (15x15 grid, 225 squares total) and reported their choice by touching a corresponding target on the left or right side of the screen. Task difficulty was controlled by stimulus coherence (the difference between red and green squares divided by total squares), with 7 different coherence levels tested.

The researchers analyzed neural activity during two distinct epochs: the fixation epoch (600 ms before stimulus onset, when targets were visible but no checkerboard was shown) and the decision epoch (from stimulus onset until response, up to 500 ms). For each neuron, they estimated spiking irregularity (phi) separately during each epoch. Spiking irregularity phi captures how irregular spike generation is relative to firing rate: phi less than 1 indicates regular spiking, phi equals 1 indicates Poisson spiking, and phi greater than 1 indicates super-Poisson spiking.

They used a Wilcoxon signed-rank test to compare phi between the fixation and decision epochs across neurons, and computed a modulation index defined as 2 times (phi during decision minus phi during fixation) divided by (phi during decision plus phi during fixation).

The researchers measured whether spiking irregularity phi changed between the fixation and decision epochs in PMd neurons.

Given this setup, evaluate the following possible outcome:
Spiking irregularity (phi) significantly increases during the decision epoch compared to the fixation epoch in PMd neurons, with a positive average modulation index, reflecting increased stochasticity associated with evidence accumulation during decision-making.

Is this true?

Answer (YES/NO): YES